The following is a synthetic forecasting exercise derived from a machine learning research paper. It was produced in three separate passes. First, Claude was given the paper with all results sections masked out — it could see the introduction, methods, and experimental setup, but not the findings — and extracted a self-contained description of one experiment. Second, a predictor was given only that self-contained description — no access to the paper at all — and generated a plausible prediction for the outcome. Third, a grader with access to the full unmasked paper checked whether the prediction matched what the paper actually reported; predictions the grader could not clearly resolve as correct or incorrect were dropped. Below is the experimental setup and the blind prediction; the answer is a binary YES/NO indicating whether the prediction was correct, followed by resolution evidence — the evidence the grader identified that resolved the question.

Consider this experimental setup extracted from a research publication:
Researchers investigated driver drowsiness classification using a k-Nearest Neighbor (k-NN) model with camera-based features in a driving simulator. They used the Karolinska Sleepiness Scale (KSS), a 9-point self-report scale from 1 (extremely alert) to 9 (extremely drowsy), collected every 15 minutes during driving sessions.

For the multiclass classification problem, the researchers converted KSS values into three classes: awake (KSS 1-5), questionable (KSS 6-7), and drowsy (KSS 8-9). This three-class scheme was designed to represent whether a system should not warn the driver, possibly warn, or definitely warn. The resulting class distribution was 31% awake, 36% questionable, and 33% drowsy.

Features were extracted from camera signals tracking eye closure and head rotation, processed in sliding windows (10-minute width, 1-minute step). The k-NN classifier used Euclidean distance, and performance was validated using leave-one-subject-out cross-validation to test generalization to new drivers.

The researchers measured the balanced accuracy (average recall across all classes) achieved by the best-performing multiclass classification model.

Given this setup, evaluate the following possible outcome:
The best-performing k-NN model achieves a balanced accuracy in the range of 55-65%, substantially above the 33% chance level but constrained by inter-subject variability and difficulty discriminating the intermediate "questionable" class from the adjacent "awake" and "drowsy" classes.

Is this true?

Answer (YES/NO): NO